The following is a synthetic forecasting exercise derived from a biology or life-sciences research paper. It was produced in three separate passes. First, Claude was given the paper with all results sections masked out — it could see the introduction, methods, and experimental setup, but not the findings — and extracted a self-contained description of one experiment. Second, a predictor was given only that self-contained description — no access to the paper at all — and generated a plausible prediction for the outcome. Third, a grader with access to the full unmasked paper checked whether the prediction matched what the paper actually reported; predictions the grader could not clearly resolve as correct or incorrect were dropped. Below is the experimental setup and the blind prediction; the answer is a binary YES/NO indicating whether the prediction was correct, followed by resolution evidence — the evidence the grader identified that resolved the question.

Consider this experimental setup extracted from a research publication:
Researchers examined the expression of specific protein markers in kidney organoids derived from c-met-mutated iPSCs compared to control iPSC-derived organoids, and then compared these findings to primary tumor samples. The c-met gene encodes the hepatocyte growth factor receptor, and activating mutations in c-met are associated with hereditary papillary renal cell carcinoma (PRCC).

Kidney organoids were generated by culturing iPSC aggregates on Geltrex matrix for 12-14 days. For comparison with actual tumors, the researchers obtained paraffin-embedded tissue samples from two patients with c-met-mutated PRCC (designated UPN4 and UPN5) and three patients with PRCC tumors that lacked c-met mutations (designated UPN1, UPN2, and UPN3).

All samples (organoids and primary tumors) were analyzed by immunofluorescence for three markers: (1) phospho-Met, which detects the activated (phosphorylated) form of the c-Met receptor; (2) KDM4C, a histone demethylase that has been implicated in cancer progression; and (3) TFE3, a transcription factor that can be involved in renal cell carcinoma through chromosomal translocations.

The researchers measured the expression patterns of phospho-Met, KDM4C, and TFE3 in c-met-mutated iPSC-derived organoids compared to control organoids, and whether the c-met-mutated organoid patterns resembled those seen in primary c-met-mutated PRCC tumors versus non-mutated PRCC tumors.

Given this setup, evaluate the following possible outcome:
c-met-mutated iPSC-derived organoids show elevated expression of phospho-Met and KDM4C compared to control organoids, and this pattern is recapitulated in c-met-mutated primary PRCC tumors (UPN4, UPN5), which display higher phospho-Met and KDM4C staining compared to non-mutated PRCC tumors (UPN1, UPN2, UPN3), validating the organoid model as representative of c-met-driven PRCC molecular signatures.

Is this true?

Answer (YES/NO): YES